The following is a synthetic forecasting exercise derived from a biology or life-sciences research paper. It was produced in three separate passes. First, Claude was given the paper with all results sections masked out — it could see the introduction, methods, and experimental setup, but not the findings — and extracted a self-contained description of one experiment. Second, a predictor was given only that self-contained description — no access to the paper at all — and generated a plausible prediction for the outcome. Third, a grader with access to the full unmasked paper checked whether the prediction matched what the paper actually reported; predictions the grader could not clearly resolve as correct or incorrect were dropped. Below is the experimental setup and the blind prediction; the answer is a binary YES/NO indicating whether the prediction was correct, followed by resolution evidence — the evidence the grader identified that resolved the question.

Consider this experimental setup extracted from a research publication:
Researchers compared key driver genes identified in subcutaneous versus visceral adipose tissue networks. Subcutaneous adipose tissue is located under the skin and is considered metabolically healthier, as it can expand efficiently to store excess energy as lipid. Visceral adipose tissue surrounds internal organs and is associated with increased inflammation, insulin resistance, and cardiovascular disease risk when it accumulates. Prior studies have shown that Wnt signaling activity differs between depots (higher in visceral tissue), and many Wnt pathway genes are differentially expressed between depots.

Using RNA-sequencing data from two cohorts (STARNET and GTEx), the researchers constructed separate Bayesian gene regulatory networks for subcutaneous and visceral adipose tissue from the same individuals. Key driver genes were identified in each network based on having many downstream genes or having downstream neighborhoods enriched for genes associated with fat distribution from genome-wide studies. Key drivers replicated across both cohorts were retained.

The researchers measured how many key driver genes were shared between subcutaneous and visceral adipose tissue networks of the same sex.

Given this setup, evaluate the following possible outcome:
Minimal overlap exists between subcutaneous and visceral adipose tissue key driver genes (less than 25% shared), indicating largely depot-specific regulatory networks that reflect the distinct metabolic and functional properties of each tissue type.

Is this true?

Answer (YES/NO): YES